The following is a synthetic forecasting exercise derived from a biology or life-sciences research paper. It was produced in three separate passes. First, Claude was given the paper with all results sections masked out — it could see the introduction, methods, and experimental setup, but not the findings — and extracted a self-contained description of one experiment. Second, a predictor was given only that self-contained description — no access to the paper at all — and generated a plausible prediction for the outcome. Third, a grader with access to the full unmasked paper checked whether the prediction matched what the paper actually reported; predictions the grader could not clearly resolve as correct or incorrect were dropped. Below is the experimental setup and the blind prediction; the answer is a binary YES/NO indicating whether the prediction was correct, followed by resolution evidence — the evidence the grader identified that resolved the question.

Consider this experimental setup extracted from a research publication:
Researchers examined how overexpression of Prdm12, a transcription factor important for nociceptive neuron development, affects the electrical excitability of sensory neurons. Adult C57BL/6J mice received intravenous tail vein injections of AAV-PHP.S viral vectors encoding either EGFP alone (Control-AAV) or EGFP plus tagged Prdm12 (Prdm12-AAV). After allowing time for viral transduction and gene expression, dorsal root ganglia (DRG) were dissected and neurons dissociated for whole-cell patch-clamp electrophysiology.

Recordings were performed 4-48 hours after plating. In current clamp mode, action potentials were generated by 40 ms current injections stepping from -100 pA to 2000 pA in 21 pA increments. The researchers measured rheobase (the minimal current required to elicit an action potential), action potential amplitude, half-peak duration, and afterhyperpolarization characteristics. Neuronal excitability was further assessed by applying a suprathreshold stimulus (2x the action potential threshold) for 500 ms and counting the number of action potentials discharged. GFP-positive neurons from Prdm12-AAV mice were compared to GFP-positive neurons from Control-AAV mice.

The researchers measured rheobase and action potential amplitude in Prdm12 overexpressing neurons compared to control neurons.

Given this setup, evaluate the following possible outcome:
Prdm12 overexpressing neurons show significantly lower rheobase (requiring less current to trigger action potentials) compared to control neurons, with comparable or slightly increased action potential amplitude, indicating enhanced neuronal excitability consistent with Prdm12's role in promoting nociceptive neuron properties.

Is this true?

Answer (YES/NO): NO